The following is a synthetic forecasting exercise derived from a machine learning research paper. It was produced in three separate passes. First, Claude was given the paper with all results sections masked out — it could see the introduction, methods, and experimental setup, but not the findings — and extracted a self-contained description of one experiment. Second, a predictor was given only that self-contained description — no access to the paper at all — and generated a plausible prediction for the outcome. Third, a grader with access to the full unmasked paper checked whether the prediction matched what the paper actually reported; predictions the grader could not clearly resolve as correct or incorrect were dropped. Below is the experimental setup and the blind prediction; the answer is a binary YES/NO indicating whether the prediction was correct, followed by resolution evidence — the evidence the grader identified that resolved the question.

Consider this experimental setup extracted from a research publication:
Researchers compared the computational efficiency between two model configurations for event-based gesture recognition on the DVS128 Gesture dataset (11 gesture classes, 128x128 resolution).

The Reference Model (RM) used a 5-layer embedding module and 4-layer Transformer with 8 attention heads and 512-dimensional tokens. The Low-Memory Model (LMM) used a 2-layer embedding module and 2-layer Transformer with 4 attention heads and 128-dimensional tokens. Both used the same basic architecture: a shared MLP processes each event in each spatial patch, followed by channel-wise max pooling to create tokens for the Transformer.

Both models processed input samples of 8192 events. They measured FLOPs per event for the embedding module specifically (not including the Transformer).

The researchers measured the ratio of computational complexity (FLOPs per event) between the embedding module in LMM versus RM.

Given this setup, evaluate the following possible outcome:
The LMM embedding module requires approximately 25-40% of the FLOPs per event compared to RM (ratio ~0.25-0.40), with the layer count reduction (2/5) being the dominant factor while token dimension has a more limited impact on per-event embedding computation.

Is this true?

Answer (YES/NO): NO